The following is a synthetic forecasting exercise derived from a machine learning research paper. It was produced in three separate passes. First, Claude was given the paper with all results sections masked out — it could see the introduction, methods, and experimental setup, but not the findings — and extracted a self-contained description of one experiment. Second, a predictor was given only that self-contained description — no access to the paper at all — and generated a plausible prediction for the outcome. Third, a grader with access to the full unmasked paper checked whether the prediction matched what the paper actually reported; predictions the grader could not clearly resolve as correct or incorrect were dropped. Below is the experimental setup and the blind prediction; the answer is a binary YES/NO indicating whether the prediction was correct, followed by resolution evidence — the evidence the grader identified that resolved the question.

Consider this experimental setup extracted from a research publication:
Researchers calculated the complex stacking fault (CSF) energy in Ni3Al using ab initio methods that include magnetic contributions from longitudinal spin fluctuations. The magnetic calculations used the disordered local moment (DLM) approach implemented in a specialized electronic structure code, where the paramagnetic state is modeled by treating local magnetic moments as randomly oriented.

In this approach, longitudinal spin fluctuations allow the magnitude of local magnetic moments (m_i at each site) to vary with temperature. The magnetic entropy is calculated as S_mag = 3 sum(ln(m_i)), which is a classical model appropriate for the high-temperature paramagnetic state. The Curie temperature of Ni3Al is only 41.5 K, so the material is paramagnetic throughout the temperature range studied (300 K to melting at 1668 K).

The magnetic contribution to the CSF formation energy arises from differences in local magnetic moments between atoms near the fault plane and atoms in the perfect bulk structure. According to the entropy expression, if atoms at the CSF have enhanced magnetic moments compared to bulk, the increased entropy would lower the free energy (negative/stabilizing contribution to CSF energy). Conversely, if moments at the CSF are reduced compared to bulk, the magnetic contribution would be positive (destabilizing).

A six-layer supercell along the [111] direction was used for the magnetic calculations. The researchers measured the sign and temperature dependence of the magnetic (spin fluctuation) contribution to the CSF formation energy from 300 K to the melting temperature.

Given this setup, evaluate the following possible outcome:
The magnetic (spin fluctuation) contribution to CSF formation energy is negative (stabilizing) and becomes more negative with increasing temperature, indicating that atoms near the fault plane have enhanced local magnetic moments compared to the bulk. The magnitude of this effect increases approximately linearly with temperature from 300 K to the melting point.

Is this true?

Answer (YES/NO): NO